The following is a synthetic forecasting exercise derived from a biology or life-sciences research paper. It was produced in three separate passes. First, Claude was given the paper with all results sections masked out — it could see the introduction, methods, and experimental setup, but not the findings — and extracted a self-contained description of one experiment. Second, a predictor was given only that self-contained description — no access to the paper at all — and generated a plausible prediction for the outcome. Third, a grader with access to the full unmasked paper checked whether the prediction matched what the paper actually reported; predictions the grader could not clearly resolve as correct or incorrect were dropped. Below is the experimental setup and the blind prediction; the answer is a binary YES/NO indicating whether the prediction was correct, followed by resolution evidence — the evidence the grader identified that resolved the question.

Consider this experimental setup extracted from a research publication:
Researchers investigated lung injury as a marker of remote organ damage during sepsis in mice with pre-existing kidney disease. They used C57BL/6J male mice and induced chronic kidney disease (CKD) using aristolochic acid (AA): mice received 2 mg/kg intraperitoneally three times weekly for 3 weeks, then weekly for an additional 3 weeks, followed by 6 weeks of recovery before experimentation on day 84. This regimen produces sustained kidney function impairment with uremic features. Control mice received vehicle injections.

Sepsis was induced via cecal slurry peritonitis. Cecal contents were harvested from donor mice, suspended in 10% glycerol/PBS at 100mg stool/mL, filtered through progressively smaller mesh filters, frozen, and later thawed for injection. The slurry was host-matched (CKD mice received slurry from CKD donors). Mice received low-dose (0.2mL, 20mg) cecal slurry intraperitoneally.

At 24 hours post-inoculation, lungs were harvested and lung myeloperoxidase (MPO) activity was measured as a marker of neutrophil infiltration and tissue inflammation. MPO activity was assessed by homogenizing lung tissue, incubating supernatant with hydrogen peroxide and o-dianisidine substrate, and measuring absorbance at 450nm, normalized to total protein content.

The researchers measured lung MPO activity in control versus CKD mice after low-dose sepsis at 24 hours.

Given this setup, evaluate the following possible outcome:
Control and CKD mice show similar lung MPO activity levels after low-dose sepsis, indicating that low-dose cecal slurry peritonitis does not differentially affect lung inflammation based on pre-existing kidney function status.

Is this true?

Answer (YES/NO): YES